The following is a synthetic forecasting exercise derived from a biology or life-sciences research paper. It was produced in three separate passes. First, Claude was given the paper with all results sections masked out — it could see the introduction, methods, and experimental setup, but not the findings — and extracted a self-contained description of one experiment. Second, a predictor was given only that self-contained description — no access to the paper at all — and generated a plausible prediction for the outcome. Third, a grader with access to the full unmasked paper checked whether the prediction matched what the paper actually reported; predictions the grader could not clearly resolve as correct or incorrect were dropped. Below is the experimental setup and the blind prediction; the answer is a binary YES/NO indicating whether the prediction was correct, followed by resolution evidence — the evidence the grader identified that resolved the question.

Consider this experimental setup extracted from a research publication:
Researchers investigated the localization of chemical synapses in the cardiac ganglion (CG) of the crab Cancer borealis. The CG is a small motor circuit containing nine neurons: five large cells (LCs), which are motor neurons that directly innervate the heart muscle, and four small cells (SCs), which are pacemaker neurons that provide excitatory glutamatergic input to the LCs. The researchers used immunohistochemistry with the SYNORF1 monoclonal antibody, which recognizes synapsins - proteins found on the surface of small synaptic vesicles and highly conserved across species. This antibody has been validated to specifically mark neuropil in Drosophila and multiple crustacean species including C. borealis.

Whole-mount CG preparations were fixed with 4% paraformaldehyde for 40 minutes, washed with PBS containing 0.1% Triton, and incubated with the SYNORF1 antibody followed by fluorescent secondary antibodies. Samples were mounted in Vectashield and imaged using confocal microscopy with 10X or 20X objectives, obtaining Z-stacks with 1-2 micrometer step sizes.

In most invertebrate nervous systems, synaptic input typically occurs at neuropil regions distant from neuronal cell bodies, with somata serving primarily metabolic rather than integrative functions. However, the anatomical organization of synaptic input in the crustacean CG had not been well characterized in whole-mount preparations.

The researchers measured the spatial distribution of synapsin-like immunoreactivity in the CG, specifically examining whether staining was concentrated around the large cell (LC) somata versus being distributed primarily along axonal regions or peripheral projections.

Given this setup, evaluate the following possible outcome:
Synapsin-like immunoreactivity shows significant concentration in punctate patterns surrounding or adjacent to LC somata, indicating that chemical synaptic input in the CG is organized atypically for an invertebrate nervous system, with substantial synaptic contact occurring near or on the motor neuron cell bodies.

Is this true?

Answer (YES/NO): YES